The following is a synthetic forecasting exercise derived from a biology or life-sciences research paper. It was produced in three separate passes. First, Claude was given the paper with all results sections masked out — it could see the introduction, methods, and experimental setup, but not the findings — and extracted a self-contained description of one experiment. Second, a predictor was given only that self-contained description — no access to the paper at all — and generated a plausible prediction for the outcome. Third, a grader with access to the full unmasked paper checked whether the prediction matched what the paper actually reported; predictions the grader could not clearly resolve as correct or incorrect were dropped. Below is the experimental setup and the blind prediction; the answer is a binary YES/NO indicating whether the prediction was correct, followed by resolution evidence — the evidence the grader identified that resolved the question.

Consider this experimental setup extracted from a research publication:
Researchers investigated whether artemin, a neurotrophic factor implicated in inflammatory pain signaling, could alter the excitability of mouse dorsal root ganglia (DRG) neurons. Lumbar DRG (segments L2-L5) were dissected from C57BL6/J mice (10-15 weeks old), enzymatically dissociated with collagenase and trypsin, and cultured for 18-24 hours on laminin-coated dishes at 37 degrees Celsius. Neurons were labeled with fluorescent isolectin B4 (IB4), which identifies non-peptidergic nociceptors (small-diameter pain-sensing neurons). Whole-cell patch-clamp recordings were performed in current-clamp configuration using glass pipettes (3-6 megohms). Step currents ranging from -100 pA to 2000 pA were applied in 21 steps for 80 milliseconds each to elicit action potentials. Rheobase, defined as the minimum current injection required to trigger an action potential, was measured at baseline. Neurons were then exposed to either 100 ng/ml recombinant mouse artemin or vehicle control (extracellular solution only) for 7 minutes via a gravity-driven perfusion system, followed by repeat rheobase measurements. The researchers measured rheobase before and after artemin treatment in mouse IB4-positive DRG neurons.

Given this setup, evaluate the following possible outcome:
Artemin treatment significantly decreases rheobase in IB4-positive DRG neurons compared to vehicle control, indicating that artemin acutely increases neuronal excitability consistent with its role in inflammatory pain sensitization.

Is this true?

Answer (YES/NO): NO